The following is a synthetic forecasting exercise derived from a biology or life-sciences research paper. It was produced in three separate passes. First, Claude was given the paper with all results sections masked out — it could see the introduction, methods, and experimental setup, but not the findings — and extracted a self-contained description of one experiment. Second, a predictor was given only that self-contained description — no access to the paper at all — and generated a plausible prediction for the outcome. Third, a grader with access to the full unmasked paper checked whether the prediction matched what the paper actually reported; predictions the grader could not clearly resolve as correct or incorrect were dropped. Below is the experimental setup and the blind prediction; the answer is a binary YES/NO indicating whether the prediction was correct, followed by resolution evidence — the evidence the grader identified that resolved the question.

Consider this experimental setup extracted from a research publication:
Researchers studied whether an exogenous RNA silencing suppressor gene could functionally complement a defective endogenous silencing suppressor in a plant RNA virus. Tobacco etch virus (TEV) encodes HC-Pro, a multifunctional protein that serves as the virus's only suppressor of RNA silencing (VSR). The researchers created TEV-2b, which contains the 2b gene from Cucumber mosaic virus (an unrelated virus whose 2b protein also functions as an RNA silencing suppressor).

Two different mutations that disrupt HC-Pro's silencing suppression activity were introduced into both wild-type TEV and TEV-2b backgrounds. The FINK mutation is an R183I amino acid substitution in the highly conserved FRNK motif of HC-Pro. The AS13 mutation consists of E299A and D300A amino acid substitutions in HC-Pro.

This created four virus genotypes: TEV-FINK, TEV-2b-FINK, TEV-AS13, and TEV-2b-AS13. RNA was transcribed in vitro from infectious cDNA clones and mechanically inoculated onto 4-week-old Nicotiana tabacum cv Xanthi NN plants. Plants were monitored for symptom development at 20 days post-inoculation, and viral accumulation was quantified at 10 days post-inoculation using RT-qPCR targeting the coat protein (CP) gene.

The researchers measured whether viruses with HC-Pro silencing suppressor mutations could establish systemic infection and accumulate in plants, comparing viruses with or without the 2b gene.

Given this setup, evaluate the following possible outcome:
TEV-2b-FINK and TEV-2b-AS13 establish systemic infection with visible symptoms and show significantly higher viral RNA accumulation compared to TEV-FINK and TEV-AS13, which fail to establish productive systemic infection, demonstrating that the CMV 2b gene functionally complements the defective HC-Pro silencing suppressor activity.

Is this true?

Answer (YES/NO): YES